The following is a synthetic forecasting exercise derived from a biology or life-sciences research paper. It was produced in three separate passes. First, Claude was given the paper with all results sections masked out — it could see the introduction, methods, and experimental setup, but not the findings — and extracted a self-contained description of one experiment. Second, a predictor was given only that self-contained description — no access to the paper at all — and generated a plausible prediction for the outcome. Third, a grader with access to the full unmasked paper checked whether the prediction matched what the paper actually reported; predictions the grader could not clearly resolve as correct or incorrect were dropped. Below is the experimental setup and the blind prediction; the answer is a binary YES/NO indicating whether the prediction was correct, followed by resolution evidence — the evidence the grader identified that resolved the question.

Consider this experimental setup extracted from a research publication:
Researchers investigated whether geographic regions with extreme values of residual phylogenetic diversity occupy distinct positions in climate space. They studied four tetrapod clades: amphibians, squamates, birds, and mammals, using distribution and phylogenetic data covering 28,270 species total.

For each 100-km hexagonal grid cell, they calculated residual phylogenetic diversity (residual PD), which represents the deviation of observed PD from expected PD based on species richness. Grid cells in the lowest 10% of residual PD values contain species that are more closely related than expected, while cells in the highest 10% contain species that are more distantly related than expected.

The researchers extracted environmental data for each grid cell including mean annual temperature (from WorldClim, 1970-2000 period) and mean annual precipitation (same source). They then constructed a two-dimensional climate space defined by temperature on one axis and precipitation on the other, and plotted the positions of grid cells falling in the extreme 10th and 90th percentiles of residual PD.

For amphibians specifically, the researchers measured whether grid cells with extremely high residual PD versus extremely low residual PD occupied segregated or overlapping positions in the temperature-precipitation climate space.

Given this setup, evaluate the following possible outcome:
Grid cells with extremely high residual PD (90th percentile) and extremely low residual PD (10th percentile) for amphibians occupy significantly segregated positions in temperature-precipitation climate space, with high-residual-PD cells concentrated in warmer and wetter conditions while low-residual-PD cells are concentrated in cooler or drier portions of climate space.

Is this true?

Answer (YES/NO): NO